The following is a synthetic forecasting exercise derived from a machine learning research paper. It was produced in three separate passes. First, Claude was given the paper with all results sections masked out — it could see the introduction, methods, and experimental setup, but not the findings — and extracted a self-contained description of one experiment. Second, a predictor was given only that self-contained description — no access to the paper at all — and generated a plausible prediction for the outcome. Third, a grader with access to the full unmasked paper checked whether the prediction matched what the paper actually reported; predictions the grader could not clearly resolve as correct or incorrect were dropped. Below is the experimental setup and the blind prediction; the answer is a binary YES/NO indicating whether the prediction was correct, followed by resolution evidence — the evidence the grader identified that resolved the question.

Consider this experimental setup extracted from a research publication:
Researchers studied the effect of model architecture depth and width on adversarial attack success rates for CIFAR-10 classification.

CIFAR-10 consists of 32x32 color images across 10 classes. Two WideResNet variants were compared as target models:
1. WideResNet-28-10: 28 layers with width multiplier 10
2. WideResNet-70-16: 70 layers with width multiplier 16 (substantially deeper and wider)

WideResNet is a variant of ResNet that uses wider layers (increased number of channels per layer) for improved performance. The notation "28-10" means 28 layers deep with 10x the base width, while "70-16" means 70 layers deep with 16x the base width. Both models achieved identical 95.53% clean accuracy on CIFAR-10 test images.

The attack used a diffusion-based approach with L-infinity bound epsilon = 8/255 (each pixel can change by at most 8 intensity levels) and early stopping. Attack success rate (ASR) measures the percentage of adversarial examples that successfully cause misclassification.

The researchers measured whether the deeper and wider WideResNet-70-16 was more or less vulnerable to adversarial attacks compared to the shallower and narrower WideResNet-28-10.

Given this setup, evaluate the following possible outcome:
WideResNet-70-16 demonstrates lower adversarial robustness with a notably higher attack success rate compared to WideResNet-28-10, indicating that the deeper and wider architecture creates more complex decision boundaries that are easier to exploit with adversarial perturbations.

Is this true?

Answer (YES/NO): NO